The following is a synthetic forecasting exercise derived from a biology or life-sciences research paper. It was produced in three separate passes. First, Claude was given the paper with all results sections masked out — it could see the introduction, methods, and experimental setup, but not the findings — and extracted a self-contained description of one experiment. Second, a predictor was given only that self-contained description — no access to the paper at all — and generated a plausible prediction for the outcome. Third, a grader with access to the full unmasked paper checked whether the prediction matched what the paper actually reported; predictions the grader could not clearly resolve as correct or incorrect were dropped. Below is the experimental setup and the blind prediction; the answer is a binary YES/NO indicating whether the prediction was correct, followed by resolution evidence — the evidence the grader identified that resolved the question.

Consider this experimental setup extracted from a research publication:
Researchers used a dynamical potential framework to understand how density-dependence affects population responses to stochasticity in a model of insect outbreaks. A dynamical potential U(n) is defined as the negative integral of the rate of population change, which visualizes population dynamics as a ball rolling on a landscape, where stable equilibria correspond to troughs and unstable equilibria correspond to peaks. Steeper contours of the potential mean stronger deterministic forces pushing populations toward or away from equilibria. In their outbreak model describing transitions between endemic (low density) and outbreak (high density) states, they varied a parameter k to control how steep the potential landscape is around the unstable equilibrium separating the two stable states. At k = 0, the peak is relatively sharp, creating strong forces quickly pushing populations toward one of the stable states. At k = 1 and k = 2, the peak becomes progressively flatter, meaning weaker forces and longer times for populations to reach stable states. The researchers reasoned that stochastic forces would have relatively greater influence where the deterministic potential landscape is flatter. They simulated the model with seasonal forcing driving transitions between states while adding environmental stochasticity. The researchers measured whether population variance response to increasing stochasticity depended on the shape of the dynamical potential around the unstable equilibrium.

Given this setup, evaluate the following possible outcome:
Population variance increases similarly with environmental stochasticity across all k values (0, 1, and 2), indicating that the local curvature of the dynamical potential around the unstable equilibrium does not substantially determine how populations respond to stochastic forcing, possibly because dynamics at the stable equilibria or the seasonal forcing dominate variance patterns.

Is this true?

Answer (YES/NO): NO